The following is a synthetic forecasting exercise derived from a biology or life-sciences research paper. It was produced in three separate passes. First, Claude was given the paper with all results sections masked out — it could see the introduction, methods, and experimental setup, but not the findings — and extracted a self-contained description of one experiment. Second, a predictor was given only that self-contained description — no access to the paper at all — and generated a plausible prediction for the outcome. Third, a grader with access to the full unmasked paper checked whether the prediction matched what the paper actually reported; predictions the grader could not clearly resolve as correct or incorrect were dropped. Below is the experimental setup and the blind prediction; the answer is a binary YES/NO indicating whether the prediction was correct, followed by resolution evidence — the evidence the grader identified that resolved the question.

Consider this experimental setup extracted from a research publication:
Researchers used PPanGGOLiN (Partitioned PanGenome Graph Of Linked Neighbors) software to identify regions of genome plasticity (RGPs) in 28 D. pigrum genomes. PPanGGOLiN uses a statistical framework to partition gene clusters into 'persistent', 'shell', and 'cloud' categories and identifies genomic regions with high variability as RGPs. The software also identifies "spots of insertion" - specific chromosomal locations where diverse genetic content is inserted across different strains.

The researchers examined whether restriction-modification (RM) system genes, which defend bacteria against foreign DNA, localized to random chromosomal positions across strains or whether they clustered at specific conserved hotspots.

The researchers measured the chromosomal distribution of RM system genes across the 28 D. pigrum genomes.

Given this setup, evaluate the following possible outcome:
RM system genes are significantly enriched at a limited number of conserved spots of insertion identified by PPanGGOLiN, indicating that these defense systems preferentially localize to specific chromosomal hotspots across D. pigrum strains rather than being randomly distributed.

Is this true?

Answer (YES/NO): YES